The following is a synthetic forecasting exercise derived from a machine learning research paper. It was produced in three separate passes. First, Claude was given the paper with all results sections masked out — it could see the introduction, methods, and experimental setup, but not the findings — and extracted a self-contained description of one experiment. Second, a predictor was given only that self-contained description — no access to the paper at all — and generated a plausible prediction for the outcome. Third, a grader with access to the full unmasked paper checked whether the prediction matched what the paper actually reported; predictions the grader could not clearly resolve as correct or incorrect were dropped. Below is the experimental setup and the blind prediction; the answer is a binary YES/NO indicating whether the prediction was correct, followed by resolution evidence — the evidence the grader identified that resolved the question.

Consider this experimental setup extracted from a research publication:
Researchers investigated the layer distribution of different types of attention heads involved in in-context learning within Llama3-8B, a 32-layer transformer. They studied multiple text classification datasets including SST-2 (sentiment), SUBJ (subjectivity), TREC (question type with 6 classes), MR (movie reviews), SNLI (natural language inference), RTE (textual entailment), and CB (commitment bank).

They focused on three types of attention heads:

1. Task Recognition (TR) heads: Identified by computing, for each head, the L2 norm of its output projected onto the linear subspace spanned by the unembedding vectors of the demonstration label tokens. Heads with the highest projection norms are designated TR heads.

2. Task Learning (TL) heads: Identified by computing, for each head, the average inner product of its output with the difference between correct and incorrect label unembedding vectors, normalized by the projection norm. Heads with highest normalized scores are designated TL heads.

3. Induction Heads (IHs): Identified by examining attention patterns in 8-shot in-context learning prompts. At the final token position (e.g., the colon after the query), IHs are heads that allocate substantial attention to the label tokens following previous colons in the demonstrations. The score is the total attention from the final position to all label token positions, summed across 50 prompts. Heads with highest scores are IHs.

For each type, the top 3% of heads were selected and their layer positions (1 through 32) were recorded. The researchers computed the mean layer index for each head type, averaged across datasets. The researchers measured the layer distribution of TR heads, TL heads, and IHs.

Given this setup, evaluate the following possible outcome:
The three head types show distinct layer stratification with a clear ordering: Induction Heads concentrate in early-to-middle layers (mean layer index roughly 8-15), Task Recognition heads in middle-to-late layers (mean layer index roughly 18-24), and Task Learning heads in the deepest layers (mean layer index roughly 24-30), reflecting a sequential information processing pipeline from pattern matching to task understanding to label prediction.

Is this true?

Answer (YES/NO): NO